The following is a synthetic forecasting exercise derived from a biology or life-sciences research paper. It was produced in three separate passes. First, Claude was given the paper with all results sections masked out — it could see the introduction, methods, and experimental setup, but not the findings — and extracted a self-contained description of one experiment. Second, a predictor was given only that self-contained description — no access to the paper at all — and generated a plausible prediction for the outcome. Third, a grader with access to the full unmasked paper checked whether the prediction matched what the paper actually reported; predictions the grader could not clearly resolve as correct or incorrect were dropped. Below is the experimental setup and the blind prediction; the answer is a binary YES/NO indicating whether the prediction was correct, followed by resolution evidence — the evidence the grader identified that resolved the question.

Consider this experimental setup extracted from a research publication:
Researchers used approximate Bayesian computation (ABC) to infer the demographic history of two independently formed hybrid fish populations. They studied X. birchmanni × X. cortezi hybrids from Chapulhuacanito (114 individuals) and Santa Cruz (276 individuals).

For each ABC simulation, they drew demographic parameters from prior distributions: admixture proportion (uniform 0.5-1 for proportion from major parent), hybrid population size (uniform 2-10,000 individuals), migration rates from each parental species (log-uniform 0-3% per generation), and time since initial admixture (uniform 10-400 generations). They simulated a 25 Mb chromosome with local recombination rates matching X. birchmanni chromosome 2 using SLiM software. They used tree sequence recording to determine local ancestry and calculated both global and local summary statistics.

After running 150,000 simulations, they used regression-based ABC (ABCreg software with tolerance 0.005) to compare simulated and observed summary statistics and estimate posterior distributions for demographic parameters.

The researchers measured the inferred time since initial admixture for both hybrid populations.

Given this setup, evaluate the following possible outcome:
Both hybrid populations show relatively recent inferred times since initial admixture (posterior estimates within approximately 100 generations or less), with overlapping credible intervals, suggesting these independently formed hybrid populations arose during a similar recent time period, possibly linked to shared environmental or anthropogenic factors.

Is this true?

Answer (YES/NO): NO